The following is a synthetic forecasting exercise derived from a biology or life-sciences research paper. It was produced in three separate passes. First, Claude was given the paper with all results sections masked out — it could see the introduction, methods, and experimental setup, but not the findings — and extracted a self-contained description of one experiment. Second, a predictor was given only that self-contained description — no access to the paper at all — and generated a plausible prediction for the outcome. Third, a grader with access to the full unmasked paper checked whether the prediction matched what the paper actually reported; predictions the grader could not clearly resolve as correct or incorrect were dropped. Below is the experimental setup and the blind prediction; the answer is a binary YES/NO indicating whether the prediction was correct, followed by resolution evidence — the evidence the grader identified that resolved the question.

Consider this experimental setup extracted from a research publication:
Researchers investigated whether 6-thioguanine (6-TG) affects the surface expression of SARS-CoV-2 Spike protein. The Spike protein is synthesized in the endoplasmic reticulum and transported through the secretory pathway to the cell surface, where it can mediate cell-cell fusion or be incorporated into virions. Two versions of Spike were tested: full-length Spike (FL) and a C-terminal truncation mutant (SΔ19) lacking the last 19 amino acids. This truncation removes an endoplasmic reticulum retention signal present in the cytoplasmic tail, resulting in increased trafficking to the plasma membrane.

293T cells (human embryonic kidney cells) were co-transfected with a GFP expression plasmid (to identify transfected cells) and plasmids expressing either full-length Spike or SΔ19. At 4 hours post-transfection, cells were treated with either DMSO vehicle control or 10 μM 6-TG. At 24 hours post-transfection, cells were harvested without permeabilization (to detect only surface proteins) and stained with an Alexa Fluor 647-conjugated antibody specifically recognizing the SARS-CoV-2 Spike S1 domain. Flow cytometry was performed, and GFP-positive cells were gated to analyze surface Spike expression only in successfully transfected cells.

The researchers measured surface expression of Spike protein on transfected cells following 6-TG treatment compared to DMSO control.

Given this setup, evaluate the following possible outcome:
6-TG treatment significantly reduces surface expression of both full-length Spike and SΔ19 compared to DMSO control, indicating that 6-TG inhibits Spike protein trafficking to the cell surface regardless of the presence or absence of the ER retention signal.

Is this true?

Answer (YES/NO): YES